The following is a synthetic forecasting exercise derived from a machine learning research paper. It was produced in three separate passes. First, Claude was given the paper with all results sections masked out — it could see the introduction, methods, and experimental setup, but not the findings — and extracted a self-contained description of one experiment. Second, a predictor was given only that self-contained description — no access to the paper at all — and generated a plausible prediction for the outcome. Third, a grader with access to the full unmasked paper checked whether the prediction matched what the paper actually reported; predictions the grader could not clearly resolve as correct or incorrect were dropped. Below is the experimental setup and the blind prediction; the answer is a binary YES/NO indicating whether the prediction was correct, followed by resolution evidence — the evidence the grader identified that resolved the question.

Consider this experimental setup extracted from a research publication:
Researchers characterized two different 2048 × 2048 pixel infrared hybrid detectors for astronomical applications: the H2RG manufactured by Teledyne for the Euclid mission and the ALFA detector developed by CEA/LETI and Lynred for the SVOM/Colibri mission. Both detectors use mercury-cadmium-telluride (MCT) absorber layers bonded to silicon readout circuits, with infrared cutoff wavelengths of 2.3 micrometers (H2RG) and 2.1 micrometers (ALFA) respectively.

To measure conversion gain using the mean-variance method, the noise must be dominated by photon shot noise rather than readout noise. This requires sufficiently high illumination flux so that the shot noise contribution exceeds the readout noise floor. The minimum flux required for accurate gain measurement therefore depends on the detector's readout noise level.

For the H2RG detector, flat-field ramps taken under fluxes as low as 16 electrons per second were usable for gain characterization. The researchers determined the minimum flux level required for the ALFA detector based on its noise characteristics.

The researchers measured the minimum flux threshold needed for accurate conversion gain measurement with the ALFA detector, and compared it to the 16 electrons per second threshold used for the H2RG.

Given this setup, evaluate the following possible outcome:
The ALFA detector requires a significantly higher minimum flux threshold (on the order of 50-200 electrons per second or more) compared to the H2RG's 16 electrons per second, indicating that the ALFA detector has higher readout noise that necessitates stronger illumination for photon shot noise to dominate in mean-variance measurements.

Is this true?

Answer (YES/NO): YES